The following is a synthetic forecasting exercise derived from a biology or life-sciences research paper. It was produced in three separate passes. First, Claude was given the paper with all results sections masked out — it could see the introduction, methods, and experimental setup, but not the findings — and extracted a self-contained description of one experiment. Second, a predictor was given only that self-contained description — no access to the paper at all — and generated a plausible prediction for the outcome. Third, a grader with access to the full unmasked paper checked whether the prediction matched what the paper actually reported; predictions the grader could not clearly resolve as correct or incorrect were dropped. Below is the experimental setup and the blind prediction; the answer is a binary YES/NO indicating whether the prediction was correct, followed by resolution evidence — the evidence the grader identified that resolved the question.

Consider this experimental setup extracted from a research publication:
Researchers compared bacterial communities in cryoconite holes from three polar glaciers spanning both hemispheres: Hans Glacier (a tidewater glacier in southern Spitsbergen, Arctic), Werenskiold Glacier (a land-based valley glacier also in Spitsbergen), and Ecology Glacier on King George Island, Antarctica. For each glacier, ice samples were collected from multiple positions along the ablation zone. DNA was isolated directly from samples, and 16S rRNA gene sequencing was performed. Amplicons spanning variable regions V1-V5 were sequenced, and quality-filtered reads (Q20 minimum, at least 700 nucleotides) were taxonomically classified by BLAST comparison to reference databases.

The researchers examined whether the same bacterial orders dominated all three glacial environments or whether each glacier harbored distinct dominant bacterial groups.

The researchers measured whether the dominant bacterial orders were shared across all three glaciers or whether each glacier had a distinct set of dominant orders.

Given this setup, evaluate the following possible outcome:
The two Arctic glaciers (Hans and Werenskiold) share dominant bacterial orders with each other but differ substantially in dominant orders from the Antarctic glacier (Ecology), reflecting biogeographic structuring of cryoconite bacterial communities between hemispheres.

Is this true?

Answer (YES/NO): NO